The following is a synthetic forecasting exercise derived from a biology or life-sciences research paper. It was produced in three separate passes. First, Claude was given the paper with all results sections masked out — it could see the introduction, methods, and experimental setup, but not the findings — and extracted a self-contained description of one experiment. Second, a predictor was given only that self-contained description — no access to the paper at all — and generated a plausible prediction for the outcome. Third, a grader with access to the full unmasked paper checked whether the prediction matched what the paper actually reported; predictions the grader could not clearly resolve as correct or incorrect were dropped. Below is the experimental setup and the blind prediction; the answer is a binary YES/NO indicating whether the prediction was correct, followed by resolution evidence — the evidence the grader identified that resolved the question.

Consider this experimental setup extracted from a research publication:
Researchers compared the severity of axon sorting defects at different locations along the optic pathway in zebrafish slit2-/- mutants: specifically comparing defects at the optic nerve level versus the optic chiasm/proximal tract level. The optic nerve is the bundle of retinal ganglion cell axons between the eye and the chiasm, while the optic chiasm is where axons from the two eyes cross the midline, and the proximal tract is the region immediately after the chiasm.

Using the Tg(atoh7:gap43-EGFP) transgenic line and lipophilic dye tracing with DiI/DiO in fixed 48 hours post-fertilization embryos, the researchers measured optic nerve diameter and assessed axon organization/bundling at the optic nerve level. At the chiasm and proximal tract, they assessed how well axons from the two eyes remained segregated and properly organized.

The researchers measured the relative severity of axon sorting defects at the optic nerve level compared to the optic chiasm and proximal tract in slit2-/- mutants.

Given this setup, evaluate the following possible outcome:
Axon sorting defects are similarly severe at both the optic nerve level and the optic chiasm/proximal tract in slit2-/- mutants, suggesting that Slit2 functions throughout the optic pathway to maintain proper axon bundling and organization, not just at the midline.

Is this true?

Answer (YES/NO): NO